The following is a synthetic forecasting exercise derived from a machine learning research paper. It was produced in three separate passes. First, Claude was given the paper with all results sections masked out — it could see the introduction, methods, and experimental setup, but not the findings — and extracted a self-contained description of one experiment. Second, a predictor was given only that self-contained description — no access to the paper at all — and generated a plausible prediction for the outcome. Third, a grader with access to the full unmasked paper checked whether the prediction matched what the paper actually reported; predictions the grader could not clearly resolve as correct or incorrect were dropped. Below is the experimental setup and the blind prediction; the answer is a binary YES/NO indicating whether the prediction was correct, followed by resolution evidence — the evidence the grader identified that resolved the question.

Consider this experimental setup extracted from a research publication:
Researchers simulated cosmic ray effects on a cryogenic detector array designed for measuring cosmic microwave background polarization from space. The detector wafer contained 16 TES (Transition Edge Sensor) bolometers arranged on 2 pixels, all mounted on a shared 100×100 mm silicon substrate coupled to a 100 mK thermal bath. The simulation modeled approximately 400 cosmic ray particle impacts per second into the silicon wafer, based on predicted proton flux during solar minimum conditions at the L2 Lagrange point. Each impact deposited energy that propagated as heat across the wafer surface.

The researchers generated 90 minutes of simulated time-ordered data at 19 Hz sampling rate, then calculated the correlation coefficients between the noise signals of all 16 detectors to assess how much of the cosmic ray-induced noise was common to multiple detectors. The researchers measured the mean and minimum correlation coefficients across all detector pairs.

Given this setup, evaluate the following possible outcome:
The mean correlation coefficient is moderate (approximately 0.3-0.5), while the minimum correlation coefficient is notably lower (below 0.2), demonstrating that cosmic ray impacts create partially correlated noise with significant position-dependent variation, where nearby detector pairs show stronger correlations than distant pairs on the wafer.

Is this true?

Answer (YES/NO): NO